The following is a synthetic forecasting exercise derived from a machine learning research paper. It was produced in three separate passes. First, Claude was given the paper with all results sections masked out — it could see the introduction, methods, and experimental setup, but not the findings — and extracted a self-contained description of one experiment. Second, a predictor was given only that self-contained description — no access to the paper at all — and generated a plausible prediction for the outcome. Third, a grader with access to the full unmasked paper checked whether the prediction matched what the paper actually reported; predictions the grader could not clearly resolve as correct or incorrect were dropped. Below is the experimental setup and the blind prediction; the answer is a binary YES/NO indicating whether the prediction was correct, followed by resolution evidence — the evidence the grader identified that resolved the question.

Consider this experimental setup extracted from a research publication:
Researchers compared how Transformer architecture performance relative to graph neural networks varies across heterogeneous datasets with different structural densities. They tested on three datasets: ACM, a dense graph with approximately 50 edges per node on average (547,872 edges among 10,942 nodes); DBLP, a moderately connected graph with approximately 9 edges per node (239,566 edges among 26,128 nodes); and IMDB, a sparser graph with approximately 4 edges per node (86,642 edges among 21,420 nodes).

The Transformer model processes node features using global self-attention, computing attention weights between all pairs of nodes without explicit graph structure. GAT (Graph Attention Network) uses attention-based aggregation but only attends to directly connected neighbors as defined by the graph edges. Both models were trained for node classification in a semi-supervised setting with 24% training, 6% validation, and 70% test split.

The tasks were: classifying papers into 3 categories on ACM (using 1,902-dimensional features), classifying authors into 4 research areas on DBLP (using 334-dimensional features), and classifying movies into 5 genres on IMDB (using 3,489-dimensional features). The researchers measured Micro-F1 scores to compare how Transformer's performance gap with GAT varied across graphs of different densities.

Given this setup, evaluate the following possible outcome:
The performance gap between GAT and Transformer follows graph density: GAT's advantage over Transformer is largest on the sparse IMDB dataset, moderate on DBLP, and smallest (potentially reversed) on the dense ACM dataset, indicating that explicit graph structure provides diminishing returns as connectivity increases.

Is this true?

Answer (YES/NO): NO